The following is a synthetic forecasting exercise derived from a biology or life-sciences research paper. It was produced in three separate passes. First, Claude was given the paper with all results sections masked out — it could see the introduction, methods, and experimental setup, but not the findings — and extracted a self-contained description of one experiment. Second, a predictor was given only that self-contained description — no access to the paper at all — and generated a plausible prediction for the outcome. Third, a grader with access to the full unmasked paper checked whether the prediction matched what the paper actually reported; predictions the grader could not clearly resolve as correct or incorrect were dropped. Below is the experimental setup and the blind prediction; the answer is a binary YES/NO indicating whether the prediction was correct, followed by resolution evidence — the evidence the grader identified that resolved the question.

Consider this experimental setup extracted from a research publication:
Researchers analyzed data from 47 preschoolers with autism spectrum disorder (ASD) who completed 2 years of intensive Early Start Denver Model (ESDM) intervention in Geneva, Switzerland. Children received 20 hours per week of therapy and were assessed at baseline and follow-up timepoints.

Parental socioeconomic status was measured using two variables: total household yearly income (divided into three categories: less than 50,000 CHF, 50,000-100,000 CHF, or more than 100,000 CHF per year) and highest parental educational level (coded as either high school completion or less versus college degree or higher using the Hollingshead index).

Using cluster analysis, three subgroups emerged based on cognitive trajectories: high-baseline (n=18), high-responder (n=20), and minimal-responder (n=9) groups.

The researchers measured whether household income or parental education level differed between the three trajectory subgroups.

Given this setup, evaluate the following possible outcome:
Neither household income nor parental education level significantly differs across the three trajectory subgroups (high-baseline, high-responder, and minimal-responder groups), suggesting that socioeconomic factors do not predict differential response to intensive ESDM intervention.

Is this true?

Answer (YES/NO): YES